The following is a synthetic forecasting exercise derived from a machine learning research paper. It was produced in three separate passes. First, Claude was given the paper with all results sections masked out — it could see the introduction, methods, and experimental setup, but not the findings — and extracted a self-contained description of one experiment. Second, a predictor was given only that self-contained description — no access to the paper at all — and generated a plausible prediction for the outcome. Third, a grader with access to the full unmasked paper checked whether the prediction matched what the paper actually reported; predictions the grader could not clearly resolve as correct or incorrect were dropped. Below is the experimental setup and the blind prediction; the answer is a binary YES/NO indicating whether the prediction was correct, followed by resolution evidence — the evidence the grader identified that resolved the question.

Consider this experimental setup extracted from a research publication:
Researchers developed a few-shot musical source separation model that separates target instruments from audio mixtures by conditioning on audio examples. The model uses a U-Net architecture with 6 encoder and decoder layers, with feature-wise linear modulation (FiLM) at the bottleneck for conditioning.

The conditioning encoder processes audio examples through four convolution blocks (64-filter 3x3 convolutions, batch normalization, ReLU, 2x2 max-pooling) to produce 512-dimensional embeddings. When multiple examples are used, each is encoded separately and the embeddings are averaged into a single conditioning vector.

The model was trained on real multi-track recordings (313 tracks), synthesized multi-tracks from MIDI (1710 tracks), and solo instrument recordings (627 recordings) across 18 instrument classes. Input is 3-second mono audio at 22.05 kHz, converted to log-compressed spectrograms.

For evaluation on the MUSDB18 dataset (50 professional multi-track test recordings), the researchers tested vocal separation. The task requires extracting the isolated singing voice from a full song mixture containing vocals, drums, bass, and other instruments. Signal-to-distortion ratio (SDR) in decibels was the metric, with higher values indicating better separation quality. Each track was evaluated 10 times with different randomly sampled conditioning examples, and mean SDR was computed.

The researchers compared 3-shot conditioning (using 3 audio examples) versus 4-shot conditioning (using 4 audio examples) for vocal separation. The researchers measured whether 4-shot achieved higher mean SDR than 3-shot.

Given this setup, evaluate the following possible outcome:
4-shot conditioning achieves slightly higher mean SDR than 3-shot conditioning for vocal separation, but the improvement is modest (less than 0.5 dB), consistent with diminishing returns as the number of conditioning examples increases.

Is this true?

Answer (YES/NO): NO